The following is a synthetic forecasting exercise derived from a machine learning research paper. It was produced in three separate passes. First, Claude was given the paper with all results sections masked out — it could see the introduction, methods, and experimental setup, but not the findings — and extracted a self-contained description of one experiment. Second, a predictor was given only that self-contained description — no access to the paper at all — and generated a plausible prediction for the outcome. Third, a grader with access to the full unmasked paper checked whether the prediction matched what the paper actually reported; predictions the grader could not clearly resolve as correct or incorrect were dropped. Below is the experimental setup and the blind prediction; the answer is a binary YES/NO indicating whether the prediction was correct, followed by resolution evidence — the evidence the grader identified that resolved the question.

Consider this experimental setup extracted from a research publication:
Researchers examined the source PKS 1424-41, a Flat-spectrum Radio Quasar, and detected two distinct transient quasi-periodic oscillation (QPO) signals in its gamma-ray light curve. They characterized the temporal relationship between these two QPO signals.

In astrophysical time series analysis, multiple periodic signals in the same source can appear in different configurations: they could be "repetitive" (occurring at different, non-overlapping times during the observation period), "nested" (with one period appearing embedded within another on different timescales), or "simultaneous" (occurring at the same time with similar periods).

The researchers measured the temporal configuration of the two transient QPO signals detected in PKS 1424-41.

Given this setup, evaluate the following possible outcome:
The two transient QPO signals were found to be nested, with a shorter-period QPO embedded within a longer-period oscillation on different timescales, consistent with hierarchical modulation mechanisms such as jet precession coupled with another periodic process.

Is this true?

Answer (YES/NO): YES